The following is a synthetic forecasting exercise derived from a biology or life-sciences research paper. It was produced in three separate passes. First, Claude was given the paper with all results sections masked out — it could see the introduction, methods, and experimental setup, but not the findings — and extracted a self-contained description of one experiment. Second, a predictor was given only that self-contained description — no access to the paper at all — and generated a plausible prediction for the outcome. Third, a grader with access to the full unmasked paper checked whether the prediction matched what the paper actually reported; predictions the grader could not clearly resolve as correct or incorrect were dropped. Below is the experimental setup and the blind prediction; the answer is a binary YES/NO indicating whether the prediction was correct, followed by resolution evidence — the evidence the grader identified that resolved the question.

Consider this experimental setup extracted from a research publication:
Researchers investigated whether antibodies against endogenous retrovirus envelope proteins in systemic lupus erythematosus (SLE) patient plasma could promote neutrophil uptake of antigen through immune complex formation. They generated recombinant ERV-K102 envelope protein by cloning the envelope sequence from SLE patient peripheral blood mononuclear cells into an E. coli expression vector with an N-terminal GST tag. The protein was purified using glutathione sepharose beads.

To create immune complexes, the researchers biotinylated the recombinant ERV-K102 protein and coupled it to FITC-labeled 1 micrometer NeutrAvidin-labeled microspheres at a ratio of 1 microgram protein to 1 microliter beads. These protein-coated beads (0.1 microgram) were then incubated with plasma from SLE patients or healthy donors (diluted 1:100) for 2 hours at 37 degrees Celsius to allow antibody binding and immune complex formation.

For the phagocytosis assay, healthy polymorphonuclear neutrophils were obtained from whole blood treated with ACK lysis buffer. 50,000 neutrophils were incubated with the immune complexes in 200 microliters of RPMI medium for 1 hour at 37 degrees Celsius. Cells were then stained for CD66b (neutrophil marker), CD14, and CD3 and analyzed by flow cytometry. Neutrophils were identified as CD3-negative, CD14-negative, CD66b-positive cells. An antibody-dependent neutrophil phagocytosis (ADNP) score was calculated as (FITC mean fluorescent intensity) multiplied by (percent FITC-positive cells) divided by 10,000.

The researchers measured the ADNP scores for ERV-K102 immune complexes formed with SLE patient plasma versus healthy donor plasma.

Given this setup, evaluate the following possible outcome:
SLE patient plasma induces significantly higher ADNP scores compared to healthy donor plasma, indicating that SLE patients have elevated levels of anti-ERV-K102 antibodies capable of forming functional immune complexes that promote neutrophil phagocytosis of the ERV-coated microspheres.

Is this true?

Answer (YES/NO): NO